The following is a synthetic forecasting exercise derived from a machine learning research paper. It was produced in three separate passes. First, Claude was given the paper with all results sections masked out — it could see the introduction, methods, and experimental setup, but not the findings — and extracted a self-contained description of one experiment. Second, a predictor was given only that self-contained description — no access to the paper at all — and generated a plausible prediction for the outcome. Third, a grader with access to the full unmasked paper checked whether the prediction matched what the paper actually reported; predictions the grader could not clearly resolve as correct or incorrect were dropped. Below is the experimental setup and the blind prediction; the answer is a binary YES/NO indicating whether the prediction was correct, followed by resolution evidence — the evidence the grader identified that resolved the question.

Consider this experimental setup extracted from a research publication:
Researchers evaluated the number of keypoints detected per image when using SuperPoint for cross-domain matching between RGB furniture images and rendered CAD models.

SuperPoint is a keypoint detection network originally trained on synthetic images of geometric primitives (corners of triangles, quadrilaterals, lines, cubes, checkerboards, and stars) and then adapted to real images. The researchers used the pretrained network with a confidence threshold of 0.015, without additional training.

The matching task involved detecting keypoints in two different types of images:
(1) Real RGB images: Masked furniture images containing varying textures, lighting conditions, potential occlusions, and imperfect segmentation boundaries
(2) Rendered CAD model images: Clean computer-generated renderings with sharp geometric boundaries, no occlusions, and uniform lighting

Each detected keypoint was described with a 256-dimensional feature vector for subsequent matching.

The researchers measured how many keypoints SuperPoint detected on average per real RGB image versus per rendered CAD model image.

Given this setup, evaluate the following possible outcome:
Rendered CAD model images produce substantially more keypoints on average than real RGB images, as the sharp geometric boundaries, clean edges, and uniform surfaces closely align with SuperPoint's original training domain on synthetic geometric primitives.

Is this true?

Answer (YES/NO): NO